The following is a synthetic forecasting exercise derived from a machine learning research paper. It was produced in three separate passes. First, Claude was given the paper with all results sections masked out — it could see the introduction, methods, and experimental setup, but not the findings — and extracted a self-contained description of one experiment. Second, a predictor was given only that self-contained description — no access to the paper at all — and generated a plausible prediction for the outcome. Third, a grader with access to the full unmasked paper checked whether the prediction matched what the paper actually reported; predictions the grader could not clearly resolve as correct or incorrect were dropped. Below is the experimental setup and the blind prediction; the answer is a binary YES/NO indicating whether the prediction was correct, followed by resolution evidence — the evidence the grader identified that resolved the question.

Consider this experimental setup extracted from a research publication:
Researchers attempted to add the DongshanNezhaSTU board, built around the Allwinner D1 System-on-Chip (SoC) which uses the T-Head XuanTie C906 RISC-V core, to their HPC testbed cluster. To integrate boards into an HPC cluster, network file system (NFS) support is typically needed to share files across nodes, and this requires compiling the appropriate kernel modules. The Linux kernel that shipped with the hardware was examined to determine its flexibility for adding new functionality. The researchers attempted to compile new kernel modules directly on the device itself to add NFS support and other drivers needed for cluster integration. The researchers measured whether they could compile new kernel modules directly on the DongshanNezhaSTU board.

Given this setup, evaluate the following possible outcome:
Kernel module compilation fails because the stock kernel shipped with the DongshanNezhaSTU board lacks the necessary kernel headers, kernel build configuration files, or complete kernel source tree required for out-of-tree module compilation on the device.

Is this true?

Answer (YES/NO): NO